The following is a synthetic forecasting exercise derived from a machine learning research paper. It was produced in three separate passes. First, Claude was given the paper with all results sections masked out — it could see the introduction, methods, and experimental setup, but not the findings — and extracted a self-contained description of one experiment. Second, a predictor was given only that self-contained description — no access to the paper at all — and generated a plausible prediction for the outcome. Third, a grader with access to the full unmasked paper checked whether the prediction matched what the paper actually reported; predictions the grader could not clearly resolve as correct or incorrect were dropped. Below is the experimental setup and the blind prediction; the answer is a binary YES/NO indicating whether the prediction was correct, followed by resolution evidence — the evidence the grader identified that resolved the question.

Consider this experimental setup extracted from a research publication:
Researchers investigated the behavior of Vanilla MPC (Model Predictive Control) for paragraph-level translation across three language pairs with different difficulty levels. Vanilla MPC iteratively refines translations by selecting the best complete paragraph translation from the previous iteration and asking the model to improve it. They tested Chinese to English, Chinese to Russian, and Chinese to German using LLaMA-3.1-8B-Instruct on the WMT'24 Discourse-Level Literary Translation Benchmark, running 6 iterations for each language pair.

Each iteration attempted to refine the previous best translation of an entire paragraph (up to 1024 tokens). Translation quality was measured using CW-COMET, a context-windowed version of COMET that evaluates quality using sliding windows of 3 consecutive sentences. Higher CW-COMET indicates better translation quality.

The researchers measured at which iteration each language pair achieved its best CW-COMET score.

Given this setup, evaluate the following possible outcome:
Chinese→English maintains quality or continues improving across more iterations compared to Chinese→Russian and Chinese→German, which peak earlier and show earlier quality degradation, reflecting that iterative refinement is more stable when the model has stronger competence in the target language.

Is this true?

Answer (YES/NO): NO